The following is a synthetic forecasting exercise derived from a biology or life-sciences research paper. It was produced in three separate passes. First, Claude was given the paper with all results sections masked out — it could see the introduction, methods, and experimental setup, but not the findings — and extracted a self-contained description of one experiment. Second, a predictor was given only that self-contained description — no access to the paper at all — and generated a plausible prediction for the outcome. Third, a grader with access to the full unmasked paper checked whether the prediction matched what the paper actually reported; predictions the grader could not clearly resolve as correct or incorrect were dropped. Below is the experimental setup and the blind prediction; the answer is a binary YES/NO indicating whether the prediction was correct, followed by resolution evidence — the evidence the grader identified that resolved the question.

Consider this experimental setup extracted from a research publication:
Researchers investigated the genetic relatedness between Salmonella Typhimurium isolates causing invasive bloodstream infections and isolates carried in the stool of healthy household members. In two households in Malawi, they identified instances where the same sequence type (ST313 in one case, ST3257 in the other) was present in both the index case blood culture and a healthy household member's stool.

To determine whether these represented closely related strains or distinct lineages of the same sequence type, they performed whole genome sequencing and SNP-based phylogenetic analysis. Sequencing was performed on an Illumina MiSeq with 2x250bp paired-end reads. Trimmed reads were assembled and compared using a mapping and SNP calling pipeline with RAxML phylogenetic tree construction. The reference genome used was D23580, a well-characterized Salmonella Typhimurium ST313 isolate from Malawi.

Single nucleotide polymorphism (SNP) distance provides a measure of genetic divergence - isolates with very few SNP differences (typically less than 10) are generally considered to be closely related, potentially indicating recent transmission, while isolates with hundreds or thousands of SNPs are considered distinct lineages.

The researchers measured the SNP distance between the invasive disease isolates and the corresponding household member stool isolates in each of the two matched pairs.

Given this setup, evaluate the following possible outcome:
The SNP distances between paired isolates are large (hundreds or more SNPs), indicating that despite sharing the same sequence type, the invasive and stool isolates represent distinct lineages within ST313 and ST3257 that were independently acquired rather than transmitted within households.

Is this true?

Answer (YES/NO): NO